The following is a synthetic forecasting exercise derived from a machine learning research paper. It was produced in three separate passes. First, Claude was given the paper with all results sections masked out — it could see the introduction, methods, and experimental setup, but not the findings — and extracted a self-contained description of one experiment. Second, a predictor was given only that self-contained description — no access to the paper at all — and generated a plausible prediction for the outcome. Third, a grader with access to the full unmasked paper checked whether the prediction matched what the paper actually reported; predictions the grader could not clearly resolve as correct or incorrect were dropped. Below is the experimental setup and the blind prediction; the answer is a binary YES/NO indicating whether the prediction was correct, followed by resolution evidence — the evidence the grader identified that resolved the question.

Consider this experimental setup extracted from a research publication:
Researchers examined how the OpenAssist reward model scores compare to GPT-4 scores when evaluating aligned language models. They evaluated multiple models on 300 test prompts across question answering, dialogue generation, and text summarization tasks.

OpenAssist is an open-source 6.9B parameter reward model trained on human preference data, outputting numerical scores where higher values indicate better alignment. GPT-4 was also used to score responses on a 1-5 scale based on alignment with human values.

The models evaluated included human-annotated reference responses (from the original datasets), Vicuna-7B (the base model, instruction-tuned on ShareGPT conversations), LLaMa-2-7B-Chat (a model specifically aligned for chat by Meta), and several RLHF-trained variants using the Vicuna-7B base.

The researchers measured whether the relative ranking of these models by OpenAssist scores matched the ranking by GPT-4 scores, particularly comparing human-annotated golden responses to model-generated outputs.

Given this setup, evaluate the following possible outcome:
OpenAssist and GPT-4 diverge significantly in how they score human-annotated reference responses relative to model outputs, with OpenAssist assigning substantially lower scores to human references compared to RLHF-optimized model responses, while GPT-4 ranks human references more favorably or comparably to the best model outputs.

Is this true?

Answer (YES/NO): NO